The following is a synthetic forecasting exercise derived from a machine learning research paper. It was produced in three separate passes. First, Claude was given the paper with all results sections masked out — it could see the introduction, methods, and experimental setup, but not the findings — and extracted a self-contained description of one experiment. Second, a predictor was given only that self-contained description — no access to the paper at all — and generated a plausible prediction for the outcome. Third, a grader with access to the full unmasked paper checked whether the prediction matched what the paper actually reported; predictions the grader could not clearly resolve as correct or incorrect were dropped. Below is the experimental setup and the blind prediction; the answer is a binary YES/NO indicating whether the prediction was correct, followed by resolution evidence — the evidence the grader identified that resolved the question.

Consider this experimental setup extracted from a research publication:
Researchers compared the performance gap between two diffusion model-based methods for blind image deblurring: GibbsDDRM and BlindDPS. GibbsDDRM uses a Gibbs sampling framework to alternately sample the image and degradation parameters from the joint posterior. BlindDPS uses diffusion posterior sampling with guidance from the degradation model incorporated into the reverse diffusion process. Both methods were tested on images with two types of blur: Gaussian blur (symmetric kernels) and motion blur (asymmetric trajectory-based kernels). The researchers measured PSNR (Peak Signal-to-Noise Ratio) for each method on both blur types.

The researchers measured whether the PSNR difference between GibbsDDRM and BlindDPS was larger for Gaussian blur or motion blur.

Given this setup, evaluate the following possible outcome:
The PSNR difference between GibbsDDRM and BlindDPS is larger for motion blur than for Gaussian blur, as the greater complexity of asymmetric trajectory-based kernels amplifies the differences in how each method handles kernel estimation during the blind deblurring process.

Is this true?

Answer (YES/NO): YES